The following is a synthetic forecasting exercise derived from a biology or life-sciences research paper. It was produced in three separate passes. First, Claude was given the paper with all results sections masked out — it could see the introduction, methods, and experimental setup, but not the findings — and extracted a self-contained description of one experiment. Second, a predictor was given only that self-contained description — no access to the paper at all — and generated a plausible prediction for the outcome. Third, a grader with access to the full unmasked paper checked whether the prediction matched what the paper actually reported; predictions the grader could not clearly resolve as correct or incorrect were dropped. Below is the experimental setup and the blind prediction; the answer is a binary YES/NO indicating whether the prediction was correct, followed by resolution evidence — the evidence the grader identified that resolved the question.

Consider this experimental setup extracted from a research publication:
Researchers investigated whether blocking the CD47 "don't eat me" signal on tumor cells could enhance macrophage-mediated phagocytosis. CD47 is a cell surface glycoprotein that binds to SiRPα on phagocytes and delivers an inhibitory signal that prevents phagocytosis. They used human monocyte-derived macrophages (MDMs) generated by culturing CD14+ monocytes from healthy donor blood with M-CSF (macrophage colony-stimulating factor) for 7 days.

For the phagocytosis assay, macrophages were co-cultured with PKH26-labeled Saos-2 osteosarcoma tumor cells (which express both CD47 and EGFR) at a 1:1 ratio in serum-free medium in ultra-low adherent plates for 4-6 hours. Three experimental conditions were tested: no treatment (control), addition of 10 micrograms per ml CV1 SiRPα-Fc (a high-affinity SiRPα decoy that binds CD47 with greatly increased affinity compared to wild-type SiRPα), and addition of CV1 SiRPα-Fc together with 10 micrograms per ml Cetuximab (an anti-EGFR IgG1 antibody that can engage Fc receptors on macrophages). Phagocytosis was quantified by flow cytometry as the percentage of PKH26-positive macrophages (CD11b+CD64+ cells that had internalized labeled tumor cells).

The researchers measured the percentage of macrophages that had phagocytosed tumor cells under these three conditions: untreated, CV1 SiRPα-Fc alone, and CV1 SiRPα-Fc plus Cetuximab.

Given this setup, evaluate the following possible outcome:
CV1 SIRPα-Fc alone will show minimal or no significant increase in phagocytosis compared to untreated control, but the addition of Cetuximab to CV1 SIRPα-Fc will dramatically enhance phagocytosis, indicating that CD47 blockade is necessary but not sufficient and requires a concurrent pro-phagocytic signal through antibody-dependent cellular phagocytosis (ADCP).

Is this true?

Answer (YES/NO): NO